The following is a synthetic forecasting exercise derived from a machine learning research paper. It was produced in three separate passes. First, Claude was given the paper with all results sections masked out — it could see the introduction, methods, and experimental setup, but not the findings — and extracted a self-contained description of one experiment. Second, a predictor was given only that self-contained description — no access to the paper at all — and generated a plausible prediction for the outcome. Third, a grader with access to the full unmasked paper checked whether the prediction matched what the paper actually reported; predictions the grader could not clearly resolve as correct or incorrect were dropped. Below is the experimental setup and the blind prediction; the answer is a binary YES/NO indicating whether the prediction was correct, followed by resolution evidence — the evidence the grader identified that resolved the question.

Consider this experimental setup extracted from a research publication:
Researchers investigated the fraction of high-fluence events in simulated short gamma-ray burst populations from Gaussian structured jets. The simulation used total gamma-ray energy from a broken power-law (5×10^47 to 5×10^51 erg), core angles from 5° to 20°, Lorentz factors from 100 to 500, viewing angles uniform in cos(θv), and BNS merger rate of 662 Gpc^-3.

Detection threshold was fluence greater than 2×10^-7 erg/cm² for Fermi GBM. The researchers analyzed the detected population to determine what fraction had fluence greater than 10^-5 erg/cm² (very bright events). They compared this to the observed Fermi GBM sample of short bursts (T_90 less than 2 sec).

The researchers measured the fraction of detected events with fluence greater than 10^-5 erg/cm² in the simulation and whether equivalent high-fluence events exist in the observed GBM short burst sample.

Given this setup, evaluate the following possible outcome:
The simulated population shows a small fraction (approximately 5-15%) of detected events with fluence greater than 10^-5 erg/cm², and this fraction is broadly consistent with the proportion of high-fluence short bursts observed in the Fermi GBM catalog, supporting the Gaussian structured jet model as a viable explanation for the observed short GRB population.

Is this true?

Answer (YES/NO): NO